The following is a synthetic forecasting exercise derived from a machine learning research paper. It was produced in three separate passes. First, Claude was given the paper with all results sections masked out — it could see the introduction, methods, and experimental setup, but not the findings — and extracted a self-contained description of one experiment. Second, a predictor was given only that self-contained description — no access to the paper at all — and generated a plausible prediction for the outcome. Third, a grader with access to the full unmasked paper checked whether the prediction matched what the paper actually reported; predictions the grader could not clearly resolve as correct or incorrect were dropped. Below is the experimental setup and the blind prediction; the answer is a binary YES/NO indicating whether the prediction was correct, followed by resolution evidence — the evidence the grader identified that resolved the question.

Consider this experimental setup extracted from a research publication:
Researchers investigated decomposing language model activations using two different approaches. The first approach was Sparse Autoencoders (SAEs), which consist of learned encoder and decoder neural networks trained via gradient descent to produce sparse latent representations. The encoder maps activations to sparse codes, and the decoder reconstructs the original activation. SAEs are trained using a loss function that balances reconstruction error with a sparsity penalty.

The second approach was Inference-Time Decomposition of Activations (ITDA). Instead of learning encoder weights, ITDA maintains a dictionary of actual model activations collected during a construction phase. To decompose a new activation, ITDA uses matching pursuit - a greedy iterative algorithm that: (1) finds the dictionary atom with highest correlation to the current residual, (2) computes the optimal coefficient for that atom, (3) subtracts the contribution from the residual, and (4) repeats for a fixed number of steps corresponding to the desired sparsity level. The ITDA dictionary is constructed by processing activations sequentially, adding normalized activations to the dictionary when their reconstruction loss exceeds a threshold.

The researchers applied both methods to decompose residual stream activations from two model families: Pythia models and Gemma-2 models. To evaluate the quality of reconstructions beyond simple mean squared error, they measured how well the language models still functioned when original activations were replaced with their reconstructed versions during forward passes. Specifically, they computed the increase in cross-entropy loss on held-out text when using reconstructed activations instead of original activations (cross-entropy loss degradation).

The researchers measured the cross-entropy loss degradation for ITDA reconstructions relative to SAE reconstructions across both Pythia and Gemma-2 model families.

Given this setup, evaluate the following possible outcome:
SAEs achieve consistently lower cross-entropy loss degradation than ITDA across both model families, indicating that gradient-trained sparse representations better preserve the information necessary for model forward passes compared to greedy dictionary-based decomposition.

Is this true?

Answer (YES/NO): NO